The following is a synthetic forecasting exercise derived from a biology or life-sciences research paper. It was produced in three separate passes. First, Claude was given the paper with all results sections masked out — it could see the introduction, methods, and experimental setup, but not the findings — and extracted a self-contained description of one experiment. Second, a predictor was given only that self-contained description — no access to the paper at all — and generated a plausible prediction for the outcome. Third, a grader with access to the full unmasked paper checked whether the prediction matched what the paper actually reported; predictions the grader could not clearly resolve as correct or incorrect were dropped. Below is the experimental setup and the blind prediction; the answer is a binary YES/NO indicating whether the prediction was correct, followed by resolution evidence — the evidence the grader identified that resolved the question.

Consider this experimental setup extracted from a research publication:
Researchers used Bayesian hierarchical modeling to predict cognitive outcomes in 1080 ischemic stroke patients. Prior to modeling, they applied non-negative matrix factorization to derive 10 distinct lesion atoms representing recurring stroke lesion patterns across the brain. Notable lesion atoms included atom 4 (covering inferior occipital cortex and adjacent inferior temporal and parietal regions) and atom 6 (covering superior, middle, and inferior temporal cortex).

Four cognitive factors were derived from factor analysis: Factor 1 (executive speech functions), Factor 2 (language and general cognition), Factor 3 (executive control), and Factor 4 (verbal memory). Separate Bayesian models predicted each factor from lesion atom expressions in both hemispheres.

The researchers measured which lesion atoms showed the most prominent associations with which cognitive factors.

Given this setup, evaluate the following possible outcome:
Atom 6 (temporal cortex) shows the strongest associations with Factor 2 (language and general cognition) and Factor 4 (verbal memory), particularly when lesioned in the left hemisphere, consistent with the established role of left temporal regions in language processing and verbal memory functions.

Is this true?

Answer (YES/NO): NO